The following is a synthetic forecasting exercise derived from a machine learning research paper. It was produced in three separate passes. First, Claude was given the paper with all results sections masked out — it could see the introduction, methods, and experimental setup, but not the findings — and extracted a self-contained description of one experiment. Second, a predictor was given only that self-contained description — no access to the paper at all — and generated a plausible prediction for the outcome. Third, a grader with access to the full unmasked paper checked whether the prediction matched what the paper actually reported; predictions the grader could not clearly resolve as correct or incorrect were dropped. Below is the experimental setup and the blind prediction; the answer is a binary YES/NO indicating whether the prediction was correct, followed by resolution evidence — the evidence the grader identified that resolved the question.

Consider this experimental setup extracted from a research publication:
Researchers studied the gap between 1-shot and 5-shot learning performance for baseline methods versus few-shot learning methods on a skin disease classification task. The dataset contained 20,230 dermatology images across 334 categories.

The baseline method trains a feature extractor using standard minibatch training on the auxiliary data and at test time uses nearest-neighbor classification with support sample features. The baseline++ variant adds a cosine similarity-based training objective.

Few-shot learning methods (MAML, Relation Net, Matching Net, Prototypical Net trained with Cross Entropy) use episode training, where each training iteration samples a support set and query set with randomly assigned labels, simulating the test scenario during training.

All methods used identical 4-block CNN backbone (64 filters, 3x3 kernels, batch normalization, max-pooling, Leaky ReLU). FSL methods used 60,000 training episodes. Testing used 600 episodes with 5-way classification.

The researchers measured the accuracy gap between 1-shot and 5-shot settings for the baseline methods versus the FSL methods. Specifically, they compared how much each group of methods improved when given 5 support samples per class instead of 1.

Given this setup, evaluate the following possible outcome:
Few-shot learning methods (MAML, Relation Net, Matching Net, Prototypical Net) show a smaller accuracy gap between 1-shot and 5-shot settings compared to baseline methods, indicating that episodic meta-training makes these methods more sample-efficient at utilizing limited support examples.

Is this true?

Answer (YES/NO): NO